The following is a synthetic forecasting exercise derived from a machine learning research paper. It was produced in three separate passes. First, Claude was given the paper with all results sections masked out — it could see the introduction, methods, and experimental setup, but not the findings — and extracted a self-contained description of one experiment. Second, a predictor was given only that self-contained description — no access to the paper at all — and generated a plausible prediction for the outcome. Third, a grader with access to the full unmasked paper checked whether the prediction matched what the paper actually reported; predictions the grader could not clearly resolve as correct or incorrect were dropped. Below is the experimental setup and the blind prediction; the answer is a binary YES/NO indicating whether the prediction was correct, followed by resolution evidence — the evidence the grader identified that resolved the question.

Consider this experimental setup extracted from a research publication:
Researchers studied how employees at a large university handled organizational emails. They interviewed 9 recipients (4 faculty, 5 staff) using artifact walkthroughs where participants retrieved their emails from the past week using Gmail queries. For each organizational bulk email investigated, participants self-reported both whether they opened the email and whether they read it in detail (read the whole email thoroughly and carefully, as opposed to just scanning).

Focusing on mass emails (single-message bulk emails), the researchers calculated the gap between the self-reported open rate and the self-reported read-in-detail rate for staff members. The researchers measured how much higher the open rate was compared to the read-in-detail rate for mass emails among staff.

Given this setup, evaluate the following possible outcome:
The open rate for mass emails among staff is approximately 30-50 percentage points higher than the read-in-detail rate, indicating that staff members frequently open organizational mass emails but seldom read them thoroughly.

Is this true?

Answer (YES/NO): YES